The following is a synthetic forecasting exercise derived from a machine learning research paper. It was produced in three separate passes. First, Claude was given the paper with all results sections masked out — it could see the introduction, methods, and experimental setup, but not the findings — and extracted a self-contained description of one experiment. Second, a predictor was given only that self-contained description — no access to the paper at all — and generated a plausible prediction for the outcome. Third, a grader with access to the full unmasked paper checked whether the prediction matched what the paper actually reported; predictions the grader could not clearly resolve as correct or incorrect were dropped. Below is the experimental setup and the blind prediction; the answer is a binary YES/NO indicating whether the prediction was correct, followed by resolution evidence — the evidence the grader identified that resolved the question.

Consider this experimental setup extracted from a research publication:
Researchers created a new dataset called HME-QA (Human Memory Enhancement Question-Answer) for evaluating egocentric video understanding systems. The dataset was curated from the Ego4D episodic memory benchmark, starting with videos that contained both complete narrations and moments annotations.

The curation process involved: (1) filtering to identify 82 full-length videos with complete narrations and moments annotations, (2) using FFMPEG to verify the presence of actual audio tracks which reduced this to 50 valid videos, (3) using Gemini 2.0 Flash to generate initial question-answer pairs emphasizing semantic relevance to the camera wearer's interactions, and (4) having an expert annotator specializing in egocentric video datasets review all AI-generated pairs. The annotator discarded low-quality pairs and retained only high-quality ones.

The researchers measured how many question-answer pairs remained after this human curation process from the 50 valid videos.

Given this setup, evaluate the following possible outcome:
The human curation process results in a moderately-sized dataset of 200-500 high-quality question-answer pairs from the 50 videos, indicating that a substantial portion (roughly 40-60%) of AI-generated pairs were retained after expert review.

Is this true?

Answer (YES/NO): YES